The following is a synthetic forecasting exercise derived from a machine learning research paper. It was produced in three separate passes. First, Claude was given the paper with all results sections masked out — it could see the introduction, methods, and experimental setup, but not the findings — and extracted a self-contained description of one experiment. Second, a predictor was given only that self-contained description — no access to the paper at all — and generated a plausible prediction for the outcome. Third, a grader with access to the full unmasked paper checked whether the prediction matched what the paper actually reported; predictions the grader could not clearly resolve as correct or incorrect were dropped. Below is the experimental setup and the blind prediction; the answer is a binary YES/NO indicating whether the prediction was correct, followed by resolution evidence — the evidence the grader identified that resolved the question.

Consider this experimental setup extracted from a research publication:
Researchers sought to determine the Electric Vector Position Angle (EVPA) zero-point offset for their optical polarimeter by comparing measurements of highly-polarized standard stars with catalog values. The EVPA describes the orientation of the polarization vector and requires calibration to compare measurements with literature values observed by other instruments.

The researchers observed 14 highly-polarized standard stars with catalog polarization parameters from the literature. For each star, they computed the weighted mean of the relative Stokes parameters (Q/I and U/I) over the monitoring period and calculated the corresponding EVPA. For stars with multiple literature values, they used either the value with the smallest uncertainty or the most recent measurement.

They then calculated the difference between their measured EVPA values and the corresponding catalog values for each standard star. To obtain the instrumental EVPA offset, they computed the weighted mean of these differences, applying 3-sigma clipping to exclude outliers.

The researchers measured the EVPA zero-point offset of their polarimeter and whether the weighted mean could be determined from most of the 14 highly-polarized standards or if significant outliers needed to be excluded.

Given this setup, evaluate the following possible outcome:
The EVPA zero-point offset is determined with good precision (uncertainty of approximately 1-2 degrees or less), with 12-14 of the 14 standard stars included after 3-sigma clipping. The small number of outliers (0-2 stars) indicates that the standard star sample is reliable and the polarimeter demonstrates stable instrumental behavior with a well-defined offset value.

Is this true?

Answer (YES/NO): YES